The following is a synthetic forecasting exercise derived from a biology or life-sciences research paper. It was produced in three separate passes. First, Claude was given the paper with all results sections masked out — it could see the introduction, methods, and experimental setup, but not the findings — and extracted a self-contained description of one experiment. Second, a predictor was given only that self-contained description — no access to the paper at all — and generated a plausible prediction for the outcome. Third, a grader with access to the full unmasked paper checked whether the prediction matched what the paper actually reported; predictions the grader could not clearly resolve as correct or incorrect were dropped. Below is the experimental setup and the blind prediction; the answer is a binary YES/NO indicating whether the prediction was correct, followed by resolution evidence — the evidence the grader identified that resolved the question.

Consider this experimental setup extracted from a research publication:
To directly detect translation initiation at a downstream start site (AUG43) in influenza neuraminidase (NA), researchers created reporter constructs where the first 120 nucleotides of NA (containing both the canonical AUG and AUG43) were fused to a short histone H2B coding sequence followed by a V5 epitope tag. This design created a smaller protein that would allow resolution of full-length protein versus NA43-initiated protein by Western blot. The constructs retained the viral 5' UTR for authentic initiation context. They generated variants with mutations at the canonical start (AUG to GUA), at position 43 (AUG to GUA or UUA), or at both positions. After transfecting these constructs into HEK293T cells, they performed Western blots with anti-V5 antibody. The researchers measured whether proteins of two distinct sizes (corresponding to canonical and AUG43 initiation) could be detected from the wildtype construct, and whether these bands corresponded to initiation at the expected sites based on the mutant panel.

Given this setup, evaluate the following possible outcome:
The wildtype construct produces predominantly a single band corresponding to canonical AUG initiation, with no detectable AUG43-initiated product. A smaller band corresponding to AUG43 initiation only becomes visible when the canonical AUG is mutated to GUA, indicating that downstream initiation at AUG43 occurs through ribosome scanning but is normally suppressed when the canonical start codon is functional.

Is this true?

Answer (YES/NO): NO